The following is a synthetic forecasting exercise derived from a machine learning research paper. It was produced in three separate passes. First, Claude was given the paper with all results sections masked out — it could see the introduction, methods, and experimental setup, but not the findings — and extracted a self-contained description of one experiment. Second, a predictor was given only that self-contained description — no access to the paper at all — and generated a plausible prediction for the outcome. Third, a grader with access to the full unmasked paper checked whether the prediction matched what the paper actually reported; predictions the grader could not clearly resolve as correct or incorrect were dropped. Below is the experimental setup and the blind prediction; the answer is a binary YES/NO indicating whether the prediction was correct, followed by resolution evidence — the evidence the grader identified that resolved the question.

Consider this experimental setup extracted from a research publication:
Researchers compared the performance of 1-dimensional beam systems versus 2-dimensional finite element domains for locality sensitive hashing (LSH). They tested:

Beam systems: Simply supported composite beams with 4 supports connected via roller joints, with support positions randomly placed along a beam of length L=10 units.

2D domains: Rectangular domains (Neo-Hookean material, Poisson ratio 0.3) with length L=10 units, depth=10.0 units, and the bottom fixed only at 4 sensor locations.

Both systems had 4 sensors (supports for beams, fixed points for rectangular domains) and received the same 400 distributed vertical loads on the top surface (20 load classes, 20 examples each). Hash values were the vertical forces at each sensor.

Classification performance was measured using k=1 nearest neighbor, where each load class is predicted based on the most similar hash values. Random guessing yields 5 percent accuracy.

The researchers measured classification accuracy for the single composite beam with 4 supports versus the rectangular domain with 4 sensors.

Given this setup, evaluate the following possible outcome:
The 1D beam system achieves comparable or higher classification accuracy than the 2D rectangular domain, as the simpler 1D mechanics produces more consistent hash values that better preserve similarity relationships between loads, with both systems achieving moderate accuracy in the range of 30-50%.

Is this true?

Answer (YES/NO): NO